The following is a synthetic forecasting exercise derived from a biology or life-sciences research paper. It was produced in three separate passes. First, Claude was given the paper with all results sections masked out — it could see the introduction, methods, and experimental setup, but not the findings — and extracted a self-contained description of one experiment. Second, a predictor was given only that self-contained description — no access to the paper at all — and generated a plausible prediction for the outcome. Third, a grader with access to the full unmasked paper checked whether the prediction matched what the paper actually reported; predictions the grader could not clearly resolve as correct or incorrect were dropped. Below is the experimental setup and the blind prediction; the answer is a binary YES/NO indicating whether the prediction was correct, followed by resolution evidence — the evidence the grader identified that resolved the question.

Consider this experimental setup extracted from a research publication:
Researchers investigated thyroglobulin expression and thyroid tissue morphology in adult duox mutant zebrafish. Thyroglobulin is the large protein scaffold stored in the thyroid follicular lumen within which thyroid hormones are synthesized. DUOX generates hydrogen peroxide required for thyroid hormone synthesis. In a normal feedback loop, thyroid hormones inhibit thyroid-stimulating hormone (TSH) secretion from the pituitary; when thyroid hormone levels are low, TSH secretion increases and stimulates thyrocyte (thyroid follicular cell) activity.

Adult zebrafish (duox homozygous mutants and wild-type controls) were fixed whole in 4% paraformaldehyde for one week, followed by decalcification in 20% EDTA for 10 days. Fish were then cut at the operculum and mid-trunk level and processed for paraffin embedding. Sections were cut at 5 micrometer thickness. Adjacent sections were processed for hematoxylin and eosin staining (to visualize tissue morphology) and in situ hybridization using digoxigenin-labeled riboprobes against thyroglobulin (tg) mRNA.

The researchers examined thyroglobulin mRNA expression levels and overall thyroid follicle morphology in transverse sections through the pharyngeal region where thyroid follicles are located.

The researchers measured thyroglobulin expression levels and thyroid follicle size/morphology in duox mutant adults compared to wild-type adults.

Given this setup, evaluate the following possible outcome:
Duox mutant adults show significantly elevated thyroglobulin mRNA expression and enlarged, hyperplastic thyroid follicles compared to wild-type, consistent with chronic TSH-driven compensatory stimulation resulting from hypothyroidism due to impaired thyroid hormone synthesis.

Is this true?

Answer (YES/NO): YES